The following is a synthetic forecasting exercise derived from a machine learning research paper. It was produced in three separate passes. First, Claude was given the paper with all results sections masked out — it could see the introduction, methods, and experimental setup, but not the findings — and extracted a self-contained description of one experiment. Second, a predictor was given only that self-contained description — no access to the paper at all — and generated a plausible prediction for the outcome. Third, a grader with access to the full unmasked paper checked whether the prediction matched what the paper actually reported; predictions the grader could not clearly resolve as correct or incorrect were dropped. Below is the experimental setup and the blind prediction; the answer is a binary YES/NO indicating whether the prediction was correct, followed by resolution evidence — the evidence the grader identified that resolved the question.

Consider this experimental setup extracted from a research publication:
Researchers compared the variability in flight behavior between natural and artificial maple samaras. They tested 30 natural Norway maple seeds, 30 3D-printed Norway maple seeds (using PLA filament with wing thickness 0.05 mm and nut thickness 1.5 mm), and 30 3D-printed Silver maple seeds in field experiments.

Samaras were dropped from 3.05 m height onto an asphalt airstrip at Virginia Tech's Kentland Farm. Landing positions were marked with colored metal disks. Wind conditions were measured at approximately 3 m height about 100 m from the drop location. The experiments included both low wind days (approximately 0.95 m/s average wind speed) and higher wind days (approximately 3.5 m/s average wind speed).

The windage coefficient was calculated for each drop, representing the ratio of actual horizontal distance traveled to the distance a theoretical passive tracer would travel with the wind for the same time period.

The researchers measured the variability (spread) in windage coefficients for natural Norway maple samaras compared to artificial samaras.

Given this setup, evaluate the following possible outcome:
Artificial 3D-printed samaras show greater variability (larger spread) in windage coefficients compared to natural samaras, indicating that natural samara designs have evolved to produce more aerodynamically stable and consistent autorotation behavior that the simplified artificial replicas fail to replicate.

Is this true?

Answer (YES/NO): NO